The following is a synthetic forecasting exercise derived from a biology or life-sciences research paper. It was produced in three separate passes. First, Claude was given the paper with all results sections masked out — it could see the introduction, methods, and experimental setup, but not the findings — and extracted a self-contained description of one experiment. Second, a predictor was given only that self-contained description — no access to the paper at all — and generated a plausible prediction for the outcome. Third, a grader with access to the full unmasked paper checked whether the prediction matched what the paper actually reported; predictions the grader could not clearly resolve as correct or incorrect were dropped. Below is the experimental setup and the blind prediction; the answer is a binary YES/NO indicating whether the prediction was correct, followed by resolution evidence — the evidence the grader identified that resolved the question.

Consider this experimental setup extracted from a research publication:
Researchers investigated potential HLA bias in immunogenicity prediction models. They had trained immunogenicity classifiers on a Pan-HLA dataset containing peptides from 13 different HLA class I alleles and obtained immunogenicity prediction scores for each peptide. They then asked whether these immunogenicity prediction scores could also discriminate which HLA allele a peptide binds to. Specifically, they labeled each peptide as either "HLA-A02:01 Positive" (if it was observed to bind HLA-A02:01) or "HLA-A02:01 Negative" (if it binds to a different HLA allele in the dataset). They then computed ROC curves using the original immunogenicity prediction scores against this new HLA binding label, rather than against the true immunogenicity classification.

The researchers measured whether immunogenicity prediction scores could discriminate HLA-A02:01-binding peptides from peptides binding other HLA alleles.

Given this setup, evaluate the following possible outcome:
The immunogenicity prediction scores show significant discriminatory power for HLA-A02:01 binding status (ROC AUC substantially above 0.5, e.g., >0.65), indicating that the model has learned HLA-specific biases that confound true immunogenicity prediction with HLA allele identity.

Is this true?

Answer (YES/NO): YES